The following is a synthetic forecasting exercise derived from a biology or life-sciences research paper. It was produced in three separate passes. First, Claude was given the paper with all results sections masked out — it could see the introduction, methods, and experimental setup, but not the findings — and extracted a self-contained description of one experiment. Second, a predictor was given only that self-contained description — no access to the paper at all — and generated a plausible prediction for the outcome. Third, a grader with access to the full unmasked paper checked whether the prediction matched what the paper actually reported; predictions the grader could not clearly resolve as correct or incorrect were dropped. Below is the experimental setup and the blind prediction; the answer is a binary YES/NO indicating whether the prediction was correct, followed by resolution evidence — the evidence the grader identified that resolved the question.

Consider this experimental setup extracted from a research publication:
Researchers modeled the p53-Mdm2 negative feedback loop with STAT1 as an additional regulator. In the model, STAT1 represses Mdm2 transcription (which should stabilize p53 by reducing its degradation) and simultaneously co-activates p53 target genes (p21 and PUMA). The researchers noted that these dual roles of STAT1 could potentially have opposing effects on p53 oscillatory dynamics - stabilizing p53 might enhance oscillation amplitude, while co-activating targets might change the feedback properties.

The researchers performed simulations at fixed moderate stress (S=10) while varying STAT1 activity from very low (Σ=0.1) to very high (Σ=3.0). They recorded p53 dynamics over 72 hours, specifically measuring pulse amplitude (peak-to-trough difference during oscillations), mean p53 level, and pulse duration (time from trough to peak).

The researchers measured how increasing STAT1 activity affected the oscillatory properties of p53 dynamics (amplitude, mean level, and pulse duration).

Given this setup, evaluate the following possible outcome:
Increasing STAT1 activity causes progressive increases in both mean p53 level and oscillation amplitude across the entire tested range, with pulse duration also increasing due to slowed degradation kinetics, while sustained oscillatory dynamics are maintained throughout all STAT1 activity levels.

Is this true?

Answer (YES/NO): NO